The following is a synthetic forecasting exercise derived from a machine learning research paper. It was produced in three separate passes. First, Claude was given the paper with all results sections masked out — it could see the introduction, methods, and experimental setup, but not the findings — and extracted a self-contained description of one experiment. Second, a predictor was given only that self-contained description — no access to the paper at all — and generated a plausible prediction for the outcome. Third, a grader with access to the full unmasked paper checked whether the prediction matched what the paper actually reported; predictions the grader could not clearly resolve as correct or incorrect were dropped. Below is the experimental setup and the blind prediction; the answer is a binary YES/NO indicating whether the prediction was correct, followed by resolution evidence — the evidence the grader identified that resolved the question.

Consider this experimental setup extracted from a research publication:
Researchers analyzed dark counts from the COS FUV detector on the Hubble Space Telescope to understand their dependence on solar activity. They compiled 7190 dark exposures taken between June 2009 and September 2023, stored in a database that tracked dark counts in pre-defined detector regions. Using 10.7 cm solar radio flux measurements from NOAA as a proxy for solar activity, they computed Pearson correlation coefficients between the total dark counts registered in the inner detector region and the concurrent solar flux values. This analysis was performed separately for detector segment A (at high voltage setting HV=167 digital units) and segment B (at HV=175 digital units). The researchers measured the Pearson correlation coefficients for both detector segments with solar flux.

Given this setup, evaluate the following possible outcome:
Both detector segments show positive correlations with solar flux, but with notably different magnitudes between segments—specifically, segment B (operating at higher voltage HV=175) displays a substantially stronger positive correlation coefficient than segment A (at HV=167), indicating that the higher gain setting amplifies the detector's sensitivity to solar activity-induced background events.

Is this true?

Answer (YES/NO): NO